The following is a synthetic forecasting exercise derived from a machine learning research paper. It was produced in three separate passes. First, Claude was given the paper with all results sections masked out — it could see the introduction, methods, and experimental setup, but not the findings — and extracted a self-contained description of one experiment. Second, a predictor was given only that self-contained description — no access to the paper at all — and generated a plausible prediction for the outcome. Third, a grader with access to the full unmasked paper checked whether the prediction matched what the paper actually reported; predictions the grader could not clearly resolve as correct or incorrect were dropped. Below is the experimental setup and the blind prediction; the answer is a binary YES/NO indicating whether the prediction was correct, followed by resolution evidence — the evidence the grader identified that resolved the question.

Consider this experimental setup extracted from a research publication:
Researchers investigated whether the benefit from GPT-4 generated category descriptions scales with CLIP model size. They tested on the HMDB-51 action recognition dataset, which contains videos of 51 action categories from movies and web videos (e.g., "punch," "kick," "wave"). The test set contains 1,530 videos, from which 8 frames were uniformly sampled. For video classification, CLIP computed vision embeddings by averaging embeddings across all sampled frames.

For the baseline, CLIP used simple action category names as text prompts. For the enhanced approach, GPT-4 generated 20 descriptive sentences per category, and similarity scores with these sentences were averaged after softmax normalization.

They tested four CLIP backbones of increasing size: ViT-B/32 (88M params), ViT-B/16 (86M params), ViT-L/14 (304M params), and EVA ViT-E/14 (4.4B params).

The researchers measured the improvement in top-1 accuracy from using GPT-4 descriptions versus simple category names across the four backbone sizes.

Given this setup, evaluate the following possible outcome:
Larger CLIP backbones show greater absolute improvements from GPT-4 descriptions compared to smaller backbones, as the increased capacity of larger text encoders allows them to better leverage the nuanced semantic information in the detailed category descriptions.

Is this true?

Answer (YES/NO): NO